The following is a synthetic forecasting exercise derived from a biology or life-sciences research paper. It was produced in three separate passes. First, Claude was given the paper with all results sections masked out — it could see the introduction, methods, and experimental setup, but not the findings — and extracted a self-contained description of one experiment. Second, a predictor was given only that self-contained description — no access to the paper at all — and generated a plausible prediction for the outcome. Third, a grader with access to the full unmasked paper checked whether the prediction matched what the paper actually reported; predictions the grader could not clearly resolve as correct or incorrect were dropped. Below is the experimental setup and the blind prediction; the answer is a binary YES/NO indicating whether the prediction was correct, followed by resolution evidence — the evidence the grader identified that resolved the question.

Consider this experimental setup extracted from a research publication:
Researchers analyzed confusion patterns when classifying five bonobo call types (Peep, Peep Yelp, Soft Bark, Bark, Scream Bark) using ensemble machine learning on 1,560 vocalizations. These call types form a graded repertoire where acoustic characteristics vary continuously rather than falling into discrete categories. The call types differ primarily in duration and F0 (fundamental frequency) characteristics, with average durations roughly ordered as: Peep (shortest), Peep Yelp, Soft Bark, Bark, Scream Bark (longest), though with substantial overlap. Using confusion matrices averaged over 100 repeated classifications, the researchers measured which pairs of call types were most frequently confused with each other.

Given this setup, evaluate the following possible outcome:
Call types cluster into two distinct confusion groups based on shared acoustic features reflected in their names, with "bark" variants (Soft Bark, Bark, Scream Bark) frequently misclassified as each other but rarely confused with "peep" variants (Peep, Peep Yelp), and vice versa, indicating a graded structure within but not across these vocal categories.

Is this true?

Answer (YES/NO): NO